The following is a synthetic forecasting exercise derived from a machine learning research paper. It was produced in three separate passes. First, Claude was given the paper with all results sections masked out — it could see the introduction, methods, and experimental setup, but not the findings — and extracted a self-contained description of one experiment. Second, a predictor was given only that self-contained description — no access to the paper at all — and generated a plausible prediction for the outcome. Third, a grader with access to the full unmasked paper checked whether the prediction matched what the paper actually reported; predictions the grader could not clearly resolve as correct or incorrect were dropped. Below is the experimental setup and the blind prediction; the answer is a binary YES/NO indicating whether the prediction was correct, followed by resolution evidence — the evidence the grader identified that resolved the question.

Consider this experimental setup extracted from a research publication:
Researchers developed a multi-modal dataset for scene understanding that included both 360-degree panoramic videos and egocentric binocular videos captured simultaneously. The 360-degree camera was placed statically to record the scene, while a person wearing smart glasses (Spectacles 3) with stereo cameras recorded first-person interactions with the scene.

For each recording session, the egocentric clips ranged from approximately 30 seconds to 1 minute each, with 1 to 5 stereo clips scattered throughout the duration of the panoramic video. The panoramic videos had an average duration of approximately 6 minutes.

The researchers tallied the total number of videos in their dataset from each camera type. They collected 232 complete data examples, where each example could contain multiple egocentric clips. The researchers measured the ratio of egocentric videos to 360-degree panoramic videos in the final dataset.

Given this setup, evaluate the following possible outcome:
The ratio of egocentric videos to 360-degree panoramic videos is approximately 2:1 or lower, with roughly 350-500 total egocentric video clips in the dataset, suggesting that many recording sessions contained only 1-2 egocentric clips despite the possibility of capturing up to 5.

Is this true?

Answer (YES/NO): NO